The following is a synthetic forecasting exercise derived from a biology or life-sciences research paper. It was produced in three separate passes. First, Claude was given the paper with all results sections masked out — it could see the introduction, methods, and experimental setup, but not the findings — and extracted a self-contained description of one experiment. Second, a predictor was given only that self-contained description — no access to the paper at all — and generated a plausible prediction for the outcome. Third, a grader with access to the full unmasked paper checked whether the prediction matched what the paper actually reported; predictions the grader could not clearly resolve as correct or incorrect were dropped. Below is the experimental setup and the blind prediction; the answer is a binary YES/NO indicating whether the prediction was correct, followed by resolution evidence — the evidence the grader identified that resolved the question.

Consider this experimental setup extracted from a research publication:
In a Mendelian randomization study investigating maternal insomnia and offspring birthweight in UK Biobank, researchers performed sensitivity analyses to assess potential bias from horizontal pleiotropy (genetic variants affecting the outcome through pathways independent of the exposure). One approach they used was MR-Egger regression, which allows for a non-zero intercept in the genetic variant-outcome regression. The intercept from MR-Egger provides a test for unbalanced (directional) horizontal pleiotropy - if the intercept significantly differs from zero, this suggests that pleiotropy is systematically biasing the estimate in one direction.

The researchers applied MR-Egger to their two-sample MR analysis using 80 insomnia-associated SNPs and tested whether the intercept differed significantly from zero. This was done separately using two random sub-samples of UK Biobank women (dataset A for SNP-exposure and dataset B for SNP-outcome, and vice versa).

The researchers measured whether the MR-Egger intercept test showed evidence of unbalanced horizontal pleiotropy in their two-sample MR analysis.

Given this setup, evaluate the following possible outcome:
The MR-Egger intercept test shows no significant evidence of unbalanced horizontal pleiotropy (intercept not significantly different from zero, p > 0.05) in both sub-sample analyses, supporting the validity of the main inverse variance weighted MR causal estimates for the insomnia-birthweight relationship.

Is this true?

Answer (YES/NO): YES